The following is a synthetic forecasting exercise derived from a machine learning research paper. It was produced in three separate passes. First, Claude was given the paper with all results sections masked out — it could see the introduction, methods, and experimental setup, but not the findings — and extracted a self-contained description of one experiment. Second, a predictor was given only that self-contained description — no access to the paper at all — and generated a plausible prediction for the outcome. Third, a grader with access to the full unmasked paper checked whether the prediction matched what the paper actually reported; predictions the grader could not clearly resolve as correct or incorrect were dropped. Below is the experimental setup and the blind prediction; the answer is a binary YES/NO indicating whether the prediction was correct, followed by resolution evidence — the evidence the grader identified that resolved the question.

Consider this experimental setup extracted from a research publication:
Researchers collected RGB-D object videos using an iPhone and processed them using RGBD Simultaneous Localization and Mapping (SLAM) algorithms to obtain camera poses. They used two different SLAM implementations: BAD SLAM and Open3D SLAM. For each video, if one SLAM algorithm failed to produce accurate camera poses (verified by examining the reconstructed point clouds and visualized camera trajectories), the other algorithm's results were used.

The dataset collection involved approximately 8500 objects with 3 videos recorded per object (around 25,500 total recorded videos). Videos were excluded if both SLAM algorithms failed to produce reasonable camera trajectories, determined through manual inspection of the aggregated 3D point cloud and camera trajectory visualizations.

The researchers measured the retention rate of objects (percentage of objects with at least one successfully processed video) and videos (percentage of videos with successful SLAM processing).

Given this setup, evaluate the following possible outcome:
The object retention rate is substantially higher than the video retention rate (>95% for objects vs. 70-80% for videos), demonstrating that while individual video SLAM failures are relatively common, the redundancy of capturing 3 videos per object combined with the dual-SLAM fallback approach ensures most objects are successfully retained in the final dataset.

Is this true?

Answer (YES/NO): NO